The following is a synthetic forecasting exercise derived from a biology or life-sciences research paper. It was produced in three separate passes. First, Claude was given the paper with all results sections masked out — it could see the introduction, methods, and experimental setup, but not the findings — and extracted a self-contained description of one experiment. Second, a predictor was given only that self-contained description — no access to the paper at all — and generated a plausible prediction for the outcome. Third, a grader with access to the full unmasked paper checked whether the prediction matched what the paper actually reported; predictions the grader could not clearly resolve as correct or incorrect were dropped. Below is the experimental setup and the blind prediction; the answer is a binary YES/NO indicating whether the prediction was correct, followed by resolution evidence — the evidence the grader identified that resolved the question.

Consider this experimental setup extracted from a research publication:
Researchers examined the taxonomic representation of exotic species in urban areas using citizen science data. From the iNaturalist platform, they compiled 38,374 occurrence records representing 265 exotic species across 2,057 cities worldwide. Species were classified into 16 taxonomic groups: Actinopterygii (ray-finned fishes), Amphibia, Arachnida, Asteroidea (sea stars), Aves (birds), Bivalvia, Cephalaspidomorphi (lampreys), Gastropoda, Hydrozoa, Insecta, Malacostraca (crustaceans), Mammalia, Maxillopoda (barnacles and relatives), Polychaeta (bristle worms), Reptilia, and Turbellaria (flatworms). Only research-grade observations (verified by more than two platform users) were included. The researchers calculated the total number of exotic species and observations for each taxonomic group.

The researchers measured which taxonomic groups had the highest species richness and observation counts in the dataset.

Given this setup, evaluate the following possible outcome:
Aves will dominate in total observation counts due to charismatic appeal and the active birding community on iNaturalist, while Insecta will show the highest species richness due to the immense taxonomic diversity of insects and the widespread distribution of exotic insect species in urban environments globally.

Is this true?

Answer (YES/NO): NO